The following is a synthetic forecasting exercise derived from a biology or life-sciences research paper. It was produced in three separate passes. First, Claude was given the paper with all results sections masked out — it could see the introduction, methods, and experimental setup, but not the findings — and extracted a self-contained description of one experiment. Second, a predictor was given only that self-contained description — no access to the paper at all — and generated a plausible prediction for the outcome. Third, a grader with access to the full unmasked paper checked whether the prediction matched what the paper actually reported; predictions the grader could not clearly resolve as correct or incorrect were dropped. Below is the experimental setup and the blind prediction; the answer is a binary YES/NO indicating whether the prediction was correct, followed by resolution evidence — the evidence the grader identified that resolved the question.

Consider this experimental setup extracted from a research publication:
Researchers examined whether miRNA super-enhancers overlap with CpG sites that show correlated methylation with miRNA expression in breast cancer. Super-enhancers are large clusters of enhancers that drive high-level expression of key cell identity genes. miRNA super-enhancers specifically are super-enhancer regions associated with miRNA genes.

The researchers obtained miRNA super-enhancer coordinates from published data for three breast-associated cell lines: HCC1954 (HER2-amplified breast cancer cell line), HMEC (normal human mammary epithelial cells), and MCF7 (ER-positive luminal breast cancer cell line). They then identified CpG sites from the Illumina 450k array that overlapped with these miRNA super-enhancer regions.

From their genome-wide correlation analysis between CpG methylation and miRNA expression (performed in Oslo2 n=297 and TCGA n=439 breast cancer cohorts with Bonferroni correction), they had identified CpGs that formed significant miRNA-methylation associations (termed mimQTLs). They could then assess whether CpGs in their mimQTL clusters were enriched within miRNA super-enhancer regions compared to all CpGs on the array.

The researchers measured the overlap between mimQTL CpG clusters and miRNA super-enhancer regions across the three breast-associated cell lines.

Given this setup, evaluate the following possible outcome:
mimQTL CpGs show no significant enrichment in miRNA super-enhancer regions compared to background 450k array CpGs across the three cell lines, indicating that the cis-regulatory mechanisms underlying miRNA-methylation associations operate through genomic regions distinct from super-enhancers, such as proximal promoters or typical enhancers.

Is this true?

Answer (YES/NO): NO